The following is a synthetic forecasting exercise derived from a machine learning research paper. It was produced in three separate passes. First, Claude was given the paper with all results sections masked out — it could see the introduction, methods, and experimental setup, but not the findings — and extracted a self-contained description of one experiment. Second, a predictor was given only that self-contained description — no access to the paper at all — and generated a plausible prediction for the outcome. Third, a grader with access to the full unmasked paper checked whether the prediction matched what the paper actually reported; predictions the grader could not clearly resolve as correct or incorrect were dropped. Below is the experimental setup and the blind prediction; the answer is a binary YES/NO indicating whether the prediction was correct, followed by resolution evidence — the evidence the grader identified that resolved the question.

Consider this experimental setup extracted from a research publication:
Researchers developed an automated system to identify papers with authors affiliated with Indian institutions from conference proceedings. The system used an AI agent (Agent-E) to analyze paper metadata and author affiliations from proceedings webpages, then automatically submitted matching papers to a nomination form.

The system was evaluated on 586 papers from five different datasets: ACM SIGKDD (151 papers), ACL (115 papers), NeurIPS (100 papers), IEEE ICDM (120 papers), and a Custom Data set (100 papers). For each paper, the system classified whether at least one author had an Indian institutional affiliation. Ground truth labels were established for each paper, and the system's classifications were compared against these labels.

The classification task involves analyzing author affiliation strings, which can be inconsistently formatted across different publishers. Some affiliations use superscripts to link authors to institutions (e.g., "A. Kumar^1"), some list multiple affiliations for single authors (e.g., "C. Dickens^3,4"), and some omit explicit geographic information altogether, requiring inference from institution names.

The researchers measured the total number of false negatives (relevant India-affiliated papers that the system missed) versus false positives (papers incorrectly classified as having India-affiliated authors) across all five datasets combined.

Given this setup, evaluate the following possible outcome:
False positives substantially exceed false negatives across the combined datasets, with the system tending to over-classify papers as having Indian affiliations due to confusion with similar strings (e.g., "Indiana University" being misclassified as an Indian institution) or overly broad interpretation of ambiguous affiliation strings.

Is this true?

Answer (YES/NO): NO